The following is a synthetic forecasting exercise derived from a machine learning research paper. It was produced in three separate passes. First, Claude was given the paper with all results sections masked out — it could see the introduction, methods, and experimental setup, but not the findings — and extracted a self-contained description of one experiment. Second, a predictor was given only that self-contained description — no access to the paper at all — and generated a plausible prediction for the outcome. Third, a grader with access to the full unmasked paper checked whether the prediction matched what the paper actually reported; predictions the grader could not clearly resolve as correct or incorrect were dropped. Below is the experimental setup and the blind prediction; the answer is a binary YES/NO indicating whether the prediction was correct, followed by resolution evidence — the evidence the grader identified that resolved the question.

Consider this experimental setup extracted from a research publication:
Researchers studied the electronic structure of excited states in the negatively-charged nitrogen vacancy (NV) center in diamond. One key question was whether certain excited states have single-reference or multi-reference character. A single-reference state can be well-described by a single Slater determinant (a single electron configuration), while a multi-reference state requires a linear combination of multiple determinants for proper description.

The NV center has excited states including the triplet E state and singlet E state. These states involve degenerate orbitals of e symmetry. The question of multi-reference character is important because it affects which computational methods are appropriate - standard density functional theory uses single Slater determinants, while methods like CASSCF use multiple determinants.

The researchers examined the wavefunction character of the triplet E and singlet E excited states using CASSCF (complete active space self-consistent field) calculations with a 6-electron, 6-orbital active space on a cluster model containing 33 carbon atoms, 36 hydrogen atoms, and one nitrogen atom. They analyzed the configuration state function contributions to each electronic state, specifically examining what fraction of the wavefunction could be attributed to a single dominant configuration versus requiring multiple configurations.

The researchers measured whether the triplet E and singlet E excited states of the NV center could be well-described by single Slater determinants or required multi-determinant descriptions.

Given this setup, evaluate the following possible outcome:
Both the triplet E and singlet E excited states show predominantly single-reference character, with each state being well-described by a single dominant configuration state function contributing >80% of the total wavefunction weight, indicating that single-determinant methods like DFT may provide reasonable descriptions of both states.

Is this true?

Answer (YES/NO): NO